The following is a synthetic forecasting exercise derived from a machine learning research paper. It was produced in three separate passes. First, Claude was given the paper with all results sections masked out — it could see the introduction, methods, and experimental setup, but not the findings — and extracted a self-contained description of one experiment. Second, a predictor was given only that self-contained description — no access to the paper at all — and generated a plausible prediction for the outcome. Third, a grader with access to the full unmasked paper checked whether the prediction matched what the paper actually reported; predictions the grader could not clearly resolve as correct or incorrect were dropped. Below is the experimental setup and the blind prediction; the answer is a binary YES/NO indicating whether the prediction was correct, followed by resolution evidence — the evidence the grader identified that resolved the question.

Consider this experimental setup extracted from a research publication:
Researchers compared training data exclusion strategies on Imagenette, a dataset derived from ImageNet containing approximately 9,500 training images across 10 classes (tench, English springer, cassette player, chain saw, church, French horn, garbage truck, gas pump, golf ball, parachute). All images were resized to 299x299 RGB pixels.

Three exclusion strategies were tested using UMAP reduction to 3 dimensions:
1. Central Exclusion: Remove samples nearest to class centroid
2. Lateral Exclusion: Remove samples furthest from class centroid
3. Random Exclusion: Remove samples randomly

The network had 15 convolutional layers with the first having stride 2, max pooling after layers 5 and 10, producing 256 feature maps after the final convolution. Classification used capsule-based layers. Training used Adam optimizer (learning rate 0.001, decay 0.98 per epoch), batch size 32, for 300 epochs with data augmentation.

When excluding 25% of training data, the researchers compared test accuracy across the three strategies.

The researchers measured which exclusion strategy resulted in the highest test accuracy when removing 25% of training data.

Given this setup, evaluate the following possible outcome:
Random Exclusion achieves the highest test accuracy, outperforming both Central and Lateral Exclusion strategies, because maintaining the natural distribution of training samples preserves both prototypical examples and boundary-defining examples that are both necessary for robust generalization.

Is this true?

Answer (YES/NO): NO